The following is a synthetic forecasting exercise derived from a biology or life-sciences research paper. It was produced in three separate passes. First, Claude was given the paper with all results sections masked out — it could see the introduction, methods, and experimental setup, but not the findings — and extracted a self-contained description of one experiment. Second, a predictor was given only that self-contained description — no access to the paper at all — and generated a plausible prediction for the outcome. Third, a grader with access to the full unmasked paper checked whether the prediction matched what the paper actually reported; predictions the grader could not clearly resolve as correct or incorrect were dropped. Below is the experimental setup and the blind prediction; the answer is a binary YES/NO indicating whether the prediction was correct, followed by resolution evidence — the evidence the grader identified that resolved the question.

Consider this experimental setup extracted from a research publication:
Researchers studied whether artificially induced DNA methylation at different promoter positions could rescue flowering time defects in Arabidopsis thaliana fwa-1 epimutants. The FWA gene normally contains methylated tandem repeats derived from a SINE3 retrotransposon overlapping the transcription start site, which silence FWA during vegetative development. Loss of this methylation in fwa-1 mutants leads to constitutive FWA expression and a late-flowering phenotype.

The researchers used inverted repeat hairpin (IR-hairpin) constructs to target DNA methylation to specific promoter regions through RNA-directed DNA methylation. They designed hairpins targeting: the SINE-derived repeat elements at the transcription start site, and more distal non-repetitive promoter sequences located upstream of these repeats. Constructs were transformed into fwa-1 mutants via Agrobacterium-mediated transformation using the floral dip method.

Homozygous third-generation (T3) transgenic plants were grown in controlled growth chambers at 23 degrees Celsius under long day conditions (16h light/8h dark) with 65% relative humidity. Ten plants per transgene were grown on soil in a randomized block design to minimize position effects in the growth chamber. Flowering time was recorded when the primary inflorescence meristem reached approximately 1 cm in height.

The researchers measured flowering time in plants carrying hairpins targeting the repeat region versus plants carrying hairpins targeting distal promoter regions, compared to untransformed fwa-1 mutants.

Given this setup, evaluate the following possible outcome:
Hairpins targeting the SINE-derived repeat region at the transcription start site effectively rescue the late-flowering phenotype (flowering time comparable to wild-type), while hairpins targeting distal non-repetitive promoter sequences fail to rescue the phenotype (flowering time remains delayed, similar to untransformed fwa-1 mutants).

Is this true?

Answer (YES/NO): YES